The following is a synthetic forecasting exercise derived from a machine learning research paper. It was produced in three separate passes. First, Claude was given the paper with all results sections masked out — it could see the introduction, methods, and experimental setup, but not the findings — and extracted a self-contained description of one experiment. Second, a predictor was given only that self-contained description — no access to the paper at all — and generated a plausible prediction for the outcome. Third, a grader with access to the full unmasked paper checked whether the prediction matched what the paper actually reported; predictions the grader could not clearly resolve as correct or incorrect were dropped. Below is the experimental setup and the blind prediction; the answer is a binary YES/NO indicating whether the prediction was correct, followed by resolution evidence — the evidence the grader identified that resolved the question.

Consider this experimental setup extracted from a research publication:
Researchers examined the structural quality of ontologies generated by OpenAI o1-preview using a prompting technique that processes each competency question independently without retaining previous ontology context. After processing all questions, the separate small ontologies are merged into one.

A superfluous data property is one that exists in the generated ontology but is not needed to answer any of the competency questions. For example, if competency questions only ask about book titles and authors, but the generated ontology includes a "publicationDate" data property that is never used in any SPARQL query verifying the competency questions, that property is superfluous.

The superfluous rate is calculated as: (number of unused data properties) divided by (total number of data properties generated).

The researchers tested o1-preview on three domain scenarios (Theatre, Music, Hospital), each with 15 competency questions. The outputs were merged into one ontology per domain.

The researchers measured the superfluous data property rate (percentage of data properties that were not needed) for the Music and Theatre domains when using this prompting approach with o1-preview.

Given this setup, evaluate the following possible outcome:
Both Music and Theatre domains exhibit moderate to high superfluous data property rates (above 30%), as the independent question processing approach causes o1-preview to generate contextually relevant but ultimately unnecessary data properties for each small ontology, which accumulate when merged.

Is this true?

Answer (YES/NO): NO